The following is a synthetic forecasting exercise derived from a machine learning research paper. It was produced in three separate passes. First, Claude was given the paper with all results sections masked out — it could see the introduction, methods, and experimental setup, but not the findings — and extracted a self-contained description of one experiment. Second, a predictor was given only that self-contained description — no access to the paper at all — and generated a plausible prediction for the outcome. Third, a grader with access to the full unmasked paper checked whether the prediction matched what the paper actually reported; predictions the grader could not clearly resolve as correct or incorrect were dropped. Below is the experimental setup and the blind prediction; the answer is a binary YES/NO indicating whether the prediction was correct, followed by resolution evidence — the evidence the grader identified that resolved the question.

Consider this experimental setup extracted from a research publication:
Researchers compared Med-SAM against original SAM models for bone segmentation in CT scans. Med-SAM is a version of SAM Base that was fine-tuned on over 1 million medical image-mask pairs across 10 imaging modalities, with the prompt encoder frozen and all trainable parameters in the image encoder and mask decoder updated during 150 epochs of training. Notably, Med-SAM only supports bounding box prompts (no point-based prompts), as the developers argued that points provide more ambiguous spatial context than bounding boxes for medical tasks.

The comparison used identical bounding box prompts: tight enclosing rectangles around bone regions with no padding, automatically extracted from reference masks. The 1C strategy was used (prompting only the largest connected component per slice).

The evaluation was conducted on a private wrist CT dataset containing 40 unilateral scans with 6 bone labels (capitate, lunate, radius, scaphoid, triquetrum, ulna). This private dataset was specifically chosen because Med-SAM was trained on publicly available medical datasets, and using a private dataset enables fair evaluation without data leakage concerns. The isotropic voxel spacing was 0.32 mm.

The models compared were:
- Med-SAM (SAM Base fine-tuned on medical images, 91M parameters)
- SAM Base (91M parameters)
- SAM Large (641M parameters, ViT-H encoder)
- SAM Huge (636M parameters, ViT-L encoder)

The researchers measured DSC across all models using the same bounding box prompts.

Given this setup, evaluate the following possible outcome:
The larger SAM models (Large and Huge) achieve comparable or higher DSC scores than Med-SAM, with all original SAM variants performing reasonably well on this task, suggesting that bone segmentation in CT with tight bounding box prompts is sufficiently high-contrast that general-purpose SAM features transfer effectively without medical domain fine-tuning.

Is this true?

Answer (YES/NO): YES